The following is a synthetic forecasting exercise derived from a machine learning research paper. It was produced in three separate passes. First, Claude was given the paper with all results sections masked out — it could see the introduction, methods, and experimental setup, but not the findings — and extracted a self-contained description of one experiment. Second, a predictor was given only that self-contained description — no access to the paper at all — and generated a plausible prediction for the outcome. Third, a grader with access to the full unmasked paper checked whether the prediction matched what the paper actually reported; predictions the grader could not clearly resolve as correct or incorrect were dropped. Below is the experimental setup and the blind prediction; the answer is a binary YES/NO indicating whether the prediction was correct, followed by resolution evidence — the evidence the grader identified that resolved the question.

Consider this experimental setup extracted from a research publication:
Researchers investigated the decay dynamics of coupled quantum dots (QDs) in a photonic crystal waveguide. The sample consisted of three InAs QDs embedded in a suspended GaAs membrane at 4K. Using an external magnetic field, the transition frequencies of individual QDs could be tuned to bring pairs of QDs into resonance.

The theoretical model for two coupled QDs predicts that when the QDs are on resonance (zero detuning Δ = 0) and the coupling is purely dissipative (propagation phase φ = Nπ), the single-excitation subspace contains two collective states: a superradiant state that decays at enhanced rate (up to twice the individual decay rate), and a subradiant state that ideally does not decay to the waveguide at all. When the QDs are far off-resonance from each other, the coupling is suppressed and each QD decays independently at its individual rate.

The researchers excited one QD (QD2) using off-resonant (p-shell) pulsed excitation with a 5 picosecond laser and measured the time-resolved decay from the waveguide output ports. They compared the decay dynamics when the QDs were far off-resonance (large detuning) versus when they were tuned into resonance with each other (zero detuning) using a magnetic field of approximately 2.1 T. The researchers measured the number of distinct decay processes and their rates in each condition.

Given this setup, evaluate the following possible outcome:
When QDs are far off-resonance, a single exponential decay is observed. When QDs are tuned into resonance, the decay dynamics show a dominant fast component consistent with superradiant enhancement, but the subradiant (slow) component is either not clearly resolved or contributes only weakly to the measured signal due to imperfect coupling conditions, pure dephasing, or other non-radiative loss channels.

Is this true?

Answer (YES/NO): NO